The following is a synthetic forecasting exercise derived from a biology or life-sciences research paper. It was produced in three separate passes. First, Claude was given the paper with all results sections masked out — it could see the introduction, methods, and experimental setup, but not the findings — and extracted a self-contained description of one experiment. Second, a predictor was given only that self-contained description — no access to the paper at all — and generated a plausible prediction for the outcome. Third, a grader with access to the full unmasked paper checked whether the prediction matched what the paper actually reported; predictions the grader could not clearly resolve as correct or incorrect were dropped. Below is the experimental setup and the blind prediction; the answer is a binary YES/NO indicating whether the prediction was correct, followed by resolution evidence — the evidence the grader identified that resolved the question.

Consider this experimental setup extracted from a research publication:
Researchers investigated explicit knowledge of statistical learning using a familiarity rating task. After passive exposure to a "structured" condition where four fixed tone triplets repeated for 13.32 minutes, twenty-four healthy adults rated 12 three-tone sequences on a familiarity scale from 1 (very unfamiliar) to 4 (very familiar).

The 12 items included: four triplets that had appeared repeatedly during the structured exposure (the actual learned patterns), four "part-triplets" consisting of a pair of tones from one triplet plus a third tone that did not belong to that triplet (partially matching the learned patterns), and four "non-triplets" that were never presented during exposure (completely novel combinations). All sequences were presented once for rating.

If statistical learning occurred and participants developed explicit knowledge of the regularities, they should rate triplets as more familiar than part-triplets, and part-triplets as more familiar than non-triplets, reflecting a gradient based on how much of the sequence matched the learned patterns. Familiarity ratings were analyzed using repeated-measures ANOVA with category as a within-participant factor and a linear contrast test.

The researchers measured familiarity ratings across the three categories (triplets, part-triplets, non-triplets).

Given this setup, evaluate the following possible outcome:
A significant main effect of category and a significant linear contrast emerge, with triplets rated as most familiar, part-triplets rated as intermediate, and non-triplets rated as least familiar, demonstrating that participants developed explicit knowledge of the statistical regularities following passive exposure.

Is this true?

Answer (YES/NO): NO